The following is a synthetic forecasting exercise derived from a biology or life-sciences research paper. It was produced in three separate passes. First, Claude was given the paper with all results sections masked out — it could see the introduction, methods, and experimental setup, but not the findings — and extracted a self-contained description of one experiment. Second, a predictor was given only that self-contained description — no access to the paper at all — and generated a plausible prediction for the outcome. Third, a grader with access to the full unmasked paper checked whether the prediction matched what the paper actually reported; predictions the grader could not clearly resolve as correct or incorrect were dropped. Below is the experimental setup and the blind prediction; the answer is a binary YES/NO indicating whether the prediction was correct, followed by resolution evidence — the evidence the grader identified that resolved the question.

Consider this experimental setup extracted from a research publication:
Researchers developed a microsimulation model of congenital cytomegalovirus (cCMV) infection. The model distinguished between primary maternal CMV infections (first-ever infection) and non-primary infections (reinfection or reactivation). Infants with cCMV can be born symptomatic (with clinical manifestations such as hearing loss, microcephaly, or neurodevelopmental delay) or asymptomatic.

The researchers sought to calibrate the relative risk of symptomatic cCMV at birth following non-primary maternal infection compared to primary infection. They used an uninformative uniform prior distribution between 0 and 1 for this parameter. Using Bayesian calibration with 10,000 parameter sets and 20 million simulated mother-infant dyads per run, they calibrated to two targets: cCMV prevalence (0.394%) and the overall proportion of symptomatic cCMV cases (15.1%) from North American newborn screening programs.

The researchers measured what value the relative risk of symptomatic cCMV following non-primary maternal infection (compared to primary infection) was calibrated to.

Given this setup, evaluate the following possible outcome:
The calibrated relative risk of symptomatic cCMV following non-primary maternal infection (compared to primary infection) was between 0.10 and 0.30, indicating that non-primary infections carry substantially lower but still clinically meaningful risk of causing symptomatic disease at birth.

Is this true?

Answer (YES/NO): NO